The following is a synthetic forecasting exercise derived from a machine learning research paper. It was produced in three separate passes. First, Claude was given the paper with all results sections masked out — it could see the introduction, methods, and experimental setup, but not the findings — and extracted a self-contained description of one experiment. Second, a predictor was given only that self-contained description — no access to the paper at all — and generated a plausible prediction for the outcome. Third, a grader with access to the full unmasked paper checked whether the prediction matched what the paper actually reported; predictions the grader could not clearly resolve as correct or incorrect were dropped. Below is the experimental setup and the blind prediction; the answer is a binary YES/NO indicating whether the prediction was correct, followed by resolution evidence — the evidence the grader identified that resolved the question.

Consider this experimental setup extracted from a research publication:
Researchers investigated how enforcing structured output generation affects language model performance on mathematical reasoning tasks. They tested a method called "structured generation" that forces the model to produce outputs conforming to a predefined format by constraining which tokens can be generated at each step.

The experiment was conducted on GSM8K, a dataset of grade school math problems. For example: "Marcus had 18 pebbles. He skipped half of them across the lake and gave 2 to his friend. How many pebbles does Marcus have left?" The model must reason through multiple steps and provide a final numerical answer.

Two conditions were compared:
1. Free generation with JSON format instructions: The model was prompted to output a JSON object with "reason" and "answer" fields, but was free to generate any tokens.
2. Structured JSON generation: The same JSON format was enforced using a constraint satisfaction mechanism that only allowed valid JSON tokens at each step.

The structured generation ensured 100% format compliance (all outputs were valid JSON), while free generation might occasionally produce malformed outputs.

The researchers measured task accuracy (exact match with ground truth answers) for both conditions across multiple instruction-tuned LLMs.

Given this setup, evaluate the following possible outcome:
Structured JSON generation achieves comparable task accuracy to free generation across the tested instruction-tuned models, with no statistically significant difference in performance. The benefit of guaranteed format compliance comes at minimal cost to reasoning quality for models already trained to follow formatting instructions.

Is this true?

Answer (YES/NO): NO